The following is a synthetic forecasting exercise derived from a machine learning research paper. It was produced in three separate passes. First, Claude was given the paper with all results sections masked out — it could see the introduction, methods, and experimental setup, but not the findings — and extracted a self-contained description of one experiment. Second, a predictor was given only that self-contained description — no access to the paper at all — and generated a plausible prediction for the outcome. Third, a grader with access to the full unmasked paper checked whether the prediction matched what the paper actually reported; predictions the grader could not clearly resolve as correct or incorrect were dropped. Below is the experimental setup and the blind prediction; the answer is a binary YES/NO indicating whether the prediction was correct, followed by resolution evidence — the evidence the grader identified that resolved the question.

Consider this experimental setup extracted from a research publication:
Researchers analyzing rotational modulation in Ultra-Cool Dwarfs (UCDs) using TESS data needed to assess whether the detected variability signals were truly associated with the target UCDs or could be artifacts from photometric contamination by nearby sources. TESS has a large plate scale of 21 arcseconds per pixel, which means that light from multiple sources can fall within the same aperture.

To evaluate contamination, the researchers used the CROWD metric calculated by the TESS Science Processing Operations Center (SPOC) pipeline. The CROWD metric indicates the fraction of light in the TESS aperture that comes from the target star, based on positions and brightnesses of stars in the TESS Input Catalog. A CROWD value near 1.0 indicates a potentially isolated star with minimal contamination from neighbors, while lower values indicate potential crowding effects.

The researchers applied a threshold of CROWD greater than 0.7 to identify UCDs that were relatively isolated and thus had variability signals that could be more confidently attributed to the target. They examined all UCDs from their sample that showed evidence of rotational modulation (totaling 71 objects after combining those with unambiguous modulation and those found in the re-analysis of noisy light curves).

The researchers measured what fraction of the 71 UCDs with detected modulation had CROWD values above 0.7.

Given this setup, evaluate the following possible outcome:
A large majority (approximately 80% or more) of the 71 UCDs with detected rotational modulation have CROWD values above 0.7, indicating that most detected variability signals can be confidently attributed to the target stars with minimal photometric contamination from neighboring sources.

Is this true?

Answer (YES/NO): NO